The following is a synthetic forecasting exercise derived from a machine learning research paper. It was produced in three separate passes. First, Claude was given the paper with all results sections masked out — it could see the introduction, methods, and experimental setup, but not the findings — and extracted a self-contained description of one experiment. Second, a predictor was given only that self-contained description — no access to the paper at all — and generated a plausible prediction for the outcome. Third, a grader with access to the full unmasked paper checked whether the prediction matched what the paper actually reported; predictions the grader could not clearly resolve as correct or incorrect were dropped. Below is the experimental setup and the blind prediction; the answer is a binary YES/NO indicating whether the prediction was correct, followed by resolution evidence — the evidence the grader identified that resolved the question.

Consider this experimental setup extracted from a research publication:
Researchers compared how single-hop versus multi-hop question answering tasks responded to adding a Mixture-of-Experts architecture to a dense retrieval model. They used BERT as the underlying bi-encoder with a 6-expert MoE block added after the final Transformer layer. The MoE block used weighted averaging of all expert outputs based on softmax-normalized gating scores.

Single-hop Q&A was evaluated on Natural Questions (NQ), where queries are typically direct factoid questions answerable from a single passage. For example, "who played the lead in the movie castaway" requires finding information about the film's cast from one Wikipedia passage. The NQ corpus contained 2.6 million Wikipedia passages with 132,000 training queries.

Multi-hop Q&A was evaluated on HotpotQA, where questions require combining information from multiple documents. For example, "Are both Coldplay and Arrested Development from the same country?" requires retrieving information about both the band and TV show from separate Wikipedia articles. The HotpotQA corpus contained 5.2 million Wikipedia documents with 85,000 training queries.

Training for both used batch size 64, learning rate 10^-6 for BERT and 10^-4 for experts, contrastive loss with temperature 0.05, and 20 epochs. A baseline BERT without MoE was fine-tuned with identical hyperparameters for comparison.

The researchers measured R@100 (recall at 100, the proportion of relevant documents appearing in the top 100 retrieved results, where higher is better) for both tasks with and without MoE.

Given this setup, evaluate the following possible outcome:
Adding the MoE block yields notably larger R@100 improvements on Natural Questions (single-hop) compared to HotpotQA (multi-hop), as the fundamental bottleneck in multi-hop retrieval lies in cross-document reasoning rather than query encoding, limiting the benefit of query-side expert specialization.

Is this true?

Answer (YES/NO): NO